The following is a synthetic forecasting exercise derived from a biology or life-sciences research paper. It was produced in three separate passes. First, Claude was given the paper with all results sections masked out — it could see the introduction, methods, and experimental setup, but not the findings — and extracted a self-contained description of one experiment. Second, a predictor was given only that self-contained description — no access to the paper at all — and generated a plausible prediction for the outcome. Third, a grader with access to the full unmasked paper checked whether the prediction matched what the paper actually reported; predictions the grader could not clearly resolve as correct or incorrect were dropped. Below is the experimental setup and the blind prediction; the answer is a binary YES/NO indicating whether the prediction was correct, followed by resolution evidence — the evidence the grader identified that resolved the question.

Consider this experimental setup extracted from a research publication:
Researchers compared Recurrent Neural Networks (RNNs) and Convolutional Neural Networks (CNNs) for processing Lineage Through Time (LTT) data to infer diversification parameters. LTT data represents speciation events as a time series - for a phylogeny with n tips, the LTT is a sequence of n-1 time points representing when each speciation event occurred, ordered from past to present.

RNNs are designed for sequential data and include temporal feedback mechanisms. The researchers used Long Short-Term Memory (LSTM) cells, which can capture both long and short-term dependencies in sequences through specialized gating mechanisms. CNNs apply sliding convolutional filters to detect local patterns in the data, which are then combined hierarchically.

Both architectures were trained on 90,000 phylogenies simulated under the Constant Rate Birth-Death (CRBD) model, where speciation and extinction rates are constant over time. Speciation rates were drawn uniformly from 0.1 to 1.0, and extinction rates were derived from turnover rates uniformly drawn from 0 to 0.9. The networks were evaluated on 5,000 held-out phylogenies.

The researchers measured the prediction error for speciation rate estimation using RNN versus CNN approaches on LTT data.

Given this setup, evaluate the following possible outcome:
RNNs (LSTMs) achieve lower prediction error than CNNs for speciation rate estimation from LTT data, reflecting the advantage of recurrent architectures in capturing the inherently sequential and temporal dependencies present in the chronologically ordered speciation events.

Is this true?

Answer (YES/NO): NO